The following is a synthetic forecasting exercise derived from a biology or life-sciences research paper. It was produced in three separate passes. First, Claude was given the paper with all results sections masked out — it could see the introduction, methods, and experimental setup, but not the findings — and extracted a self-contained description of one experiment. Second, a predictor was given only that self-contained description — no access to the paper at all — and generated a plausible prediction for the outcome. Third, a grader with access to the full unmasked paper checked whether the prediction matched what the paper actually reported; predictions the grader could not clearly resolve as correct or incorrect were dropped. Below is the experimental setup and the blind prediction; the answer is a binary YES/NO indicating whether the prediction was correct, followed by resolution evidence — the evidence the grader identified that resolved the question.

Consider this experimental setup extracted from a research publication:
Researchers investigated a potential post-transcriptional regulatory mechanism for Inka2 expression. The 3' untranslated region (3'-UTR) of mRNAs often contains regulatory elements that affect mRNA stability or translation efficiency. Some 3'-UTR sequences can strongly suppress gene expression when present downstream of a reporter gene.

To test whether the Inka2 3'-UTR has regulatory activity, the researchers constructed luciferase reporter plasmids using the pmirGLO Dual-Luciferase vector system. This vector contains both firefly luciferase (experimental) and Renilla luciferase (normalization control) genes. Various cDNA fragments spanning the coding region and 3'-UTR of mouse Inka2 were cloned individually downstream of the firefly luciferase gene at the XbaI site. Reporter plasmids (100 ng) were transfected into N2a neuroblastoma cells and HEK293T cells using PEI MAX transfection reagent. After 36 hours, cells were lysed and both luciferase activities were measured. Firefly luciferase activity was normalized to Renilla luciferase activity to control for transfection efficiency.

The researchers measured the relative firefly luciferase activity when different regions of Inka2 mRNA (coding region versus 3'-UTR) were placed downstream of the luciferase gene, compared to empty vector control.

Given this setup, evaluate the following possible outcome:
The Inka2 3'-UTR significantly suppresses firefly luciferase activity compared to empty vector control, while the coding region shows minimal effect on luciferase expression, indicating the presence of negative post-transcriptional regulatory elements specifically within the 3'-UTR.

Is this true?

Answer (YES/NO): NO